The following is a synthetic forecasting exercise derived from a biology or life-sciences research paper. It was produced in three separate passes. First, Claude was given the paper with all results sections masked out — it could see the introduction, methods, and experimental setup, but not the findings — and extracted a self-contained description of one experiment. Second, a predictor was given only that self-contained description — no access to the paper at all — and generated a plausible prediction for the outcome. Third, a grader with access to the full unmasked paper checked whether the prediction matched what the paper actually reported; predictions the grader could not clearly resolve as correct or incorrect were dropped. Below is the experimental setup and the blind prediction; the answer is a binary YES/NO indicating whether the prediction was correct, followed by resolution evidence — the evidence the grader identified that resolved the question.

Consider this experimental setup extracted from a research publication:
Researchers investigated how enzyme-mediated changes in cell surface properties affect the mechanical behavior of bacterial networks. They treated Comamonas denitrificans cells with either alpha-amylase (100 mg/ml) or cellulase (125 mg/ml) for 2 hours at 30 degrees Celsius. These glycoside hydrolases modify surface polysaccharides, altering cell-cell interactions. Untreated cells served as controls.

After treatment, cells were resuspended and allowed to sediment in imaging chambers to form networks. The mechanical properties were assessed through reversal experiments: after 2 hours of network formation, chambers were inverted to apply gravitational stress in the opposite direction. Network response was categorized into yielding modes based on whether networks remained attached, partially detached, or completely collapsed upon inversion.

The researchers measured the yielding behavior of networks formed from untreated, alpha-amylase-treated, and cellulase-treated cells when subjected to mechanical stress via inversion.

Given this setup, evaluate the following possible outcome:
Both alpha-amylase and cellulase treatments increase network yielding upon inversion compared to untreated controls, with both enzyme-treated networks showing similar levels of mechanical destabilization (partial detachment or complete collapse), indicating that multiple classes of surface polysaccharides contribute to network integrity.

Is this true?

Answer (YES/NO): NO